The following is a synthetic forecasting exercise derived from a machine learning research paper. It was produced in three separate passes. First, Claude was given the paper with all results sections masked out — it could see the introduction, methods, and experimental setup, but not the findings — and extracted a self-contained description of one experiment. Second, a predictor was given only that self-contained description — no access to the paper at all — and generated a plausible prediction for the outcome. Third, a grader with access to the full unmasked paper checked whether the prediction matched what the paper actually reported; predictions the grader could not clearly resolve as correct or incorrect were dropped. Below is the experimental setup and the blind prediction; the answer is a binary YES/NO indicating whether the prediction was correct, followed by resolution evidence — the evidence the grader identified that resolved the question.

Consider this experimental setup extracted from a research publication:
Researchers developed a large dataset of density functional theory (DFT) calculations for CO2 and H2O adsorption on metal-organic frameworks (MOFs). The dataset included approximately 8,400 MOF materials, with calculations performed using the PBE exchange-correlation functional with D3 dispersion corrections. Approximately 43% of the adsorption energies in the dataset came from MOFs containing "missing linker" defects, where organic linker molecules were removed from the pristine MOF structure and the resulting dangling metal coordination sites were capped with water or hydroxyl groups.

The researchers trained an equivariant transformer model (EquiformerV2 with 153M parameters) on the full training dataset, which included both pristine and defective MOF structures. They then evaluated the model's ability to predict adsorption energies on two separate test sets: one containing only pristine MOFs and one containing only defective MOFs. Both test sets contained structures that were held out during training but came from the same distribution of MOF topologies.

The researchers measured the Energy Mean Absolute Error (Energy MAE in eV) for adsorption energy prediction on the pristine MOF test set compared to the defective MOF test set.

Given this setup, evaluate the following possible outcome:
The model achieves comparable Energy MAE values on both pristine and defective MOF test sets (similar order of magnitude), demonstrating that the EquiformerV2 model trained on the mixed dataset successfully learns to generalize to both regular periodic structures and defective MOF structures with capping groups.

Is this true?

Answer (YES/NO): NO